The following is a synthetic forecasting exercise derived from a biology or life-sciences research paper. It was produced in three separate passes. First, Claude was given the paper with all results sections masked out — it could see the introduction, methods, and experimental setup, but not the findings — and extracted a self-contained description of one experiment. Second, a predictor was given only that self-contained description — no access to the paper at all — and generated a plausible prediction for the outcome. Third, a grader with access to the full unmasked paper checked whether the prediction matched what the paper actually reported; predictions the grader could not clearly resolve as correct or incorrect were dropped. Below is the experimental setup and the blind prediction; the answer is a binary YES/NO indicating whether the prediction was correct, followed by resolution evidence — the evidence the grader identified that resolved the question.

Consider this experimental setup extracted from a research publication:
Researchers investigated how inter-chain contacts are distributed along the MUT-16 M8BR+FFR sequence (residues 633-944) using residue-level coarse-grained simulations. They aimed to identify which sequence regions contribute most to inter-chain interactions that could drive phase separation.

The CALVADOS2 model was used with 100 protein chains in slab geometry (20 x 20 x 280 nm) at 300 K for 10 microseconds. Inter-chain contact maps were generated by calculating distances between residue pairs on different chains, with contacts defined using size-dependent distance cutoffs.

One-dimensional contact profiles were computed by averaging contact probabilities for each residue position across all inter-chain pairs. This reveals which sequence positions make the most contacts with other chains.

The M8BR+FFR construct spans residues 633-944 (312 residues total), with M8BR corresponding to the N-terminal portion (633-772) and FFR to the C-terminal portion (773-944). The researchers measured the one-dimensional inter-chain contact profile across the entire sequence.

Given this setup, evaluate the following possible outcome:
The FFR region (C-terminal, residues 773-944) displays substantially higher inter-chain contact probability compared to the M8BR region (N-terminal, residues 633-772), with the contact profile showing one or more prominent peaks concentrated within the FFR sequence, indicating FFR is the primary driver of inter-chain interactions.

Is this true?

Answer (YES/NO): YES